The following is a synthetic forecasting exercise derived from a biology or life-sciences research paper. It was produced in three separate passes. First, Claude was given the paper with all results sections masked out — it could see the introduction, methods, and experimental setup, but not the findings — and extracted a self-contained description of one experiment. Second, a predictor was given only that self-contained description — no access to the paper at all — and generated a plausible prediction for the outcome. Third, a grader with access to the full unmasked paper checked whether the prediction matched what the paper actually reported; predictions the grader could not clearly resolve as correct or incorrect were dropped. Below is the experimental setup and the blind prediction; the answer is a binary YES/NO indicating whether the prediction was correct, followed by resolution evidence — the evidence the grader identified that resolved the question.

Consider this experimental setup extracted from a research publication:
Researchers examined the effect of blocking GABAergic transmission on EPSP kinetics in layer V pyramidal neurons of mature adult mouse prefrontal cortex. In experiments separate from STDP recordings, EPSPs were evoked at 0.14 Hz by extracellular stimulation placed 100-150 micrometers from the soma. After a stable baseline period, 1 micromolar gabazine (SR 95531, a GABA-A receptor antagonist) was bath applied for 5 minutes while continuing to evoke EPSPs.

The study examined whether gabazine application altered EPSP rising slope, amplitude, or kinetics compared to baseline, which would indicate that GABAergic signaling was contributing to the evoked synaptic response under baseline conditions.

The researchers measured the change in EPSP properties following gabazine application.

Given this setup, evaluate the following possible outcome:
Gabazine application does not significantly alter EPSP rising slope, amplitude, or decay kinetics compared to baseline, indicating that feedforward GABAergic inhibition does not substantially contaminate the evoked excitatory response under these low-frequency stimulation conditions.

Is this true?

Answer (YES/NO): NO